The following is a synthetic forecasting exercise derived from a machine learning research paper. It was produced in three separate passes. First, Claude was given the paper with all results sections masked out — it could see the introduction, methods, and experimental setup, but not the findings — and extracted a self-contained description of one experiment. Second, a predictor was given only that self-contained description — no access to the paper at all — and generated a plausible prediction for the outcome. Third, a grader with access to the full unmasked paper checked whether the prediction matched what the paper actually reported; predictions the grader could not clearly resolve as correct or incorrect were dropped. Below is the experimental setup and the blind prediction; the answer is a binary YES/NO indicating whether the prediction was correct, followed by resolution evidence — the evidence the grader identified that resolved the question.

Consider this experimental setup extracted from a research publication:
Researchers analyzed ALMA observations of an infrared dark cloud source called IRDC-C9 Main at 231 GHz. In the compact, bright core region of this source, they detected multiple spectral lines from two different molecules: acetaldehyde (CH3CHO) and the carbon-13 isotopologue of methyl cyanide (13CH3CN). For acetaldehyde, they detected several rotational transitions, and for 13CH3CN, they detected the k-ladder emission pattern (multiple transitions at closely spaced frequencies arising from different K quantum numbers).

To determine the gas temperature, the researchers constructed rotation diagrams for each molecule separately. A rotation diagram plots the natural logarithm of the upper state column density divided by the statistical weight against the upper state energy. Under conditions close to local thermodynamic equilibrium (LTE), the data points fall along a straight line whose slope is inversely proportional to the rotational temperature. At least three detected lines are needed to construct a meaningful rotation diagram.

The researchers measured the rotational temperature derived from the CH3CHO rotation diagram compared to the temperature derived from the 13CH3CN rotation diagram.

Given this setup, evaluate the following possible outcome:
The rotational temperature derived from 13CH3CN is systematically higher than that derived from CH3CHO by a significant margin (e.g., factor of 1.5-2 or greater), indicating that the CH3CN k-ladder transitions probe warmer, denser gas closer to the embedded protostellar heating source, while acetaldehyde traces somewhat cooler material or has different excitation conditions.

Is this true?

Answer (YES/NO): YES